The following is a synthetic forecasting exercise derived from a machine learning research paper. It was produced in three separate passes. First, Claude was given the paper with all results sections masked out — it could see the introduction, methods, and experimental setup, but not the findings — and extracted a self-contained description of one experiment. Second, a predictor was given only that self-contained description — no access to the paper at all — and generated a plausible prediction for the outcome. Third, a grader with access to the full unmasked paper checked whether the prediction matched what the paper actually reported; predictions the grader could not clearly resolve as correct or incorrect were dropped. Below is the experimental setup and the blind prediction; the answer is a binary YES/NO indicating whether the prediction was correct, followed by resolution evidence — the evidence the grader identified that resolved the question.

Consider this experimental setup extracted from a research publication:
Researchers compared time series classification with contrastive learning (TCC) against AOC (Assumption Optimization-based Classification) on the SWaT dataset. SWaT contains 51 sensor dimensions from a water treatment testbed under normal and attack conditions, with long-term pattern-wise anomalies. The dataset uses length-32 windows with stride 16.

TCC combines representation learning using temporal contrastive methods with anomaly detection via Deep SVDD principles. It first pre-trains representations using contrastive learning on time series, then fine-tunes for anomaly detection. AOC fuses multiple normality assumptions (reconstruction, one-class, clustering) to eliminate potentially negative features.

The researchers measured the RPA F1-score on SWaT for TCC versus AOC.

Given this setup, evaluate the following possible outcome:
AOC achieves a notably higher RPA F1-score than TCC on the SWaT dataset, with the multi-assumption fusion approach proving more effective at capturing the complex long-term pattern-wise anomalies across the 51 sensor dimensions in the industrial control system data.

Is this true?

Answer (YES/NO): YES